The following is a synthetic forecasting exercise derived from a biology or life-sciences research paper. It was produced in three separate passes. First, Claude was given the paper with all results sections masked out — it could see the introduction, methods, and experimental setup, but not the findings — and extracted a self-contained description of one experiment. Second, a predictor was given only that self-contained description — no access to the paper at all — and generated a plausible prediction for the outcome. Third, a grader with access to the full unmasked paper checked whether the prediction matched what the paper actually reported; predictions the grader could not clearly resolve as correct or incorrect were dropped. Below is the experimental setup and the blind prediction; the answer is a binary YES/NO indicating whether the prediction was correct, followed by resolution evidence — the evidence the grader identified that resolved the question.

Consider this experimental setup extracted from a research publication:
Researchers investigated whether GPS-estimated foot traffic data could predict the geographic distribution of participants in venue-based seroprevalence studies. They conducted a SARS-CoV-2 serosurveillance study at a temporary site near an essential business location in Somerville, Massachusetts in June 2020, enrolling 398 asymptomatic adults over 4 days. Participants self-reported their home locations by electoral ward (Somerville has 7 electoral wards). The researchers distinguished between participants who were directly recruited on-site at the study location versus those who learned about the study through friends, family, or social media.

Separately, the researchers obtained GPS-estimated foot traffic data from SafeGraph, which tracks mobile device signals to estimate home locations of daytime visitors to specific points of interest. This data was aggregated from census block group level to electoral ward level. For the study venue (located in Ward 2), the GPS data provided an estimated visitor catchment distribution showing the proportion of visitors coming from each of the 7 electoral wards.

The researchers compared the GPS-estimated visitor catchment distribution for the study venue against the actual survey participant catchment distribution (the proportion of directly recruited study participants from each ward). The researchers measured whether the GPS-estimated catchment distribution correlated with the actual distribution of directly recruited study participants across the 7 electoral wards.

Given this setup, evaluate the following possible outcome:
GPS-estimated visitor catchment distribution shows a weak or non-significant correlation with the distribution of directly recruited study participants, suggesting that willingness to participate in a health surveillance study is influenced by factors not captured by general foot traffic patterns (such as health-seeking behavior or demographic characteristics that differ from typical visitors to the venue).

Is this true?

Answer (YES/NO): NO